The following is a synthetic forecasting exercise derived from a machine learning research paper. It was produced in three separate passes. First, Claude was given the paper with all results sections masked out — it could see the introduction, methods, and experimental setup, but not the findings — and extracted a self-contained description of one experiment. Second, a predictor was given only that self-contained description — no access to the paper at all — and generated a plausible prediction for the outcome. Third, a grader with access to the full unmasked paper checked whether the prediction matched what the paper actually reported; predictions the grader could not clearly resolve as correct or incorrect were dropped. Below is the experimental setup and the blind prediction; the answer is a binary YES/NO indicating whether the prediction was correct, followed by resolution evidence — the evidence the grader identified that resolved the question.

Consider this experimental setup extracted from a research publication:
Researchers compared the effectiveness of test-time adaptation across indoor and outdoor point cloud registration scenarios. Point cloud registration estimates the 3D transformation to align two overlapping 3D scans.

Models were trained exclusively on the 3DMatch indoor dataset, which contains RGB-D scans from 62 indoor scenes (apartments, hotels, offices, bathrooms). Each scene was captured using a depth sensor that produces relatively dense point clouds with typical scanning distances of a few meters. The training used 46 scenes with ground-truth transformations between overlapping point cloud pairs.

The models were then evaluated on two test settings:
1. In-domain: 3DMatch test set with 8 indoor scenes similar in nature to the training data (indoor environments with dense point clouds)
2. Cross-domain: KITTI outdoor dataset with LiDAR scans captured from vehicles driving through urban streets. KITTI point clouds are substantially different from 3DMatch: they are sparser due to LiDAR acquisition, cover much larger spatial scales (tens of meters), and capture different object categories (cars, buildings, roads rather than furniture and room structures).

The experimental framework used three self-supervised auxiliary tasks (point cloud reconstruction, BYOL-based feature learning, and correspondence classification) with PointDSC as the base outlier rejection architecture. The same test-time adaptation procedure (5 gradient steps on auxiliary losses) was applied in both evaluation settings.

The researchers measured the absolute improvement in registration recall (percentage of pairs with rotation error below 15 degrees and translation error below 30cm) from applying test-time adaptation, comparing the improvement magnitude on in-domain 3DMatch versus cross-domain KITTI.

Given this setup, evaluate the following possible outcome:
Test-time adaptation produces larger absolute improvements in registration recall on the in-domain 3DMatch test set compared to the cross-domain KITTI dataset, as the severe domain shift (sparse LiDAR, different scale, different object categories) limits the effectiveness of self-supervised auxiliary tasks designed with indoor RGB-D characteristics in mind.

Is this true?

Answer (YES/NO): NO